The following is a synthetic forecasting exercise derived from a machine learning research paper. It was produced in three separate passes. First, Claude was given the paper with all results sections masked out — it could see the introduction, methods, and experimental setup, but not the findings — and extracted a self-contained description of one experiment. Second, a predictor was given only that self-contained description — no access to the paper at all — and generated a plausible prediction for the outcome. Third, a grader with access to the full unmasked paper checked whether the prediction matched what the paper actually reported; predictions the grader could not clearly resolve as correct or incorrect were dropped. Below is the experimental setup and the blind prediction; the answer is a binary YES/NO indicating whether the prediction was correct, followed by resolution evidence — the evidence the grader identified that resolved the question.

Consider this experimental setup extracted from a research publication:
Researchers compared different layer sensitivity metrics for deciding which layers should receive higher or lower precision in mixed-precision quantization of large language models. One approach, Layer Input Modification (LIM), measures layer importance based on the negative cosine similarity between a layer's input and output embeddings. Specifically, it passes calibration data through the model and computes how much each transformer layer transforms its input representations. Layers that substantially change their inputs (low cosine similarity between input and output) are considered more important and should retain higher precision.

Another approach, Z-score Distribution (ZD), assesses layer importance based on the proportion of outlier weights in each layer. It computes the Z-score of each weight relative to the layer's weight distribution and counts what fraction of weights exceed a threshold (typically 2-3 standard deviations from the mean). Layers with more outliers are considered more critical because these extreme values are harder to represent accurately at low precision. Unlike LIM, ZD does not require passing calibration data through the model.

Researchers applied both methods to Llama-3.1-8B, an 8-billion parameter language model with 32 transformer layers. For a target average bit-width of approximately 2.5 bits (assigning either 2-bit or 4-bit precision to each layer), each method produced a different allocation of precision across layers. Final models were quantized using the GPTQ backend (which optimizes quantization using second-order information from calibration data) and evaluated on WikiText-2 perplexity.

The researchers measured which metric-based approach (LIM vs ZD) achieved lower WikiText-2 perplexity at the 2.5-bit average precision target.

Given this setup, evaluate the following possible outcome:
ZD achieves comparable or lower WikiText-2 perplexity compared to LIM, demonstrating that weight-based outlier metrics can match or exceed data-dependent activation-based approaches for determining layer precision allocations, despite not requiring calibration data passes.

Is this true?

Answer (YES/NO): NO